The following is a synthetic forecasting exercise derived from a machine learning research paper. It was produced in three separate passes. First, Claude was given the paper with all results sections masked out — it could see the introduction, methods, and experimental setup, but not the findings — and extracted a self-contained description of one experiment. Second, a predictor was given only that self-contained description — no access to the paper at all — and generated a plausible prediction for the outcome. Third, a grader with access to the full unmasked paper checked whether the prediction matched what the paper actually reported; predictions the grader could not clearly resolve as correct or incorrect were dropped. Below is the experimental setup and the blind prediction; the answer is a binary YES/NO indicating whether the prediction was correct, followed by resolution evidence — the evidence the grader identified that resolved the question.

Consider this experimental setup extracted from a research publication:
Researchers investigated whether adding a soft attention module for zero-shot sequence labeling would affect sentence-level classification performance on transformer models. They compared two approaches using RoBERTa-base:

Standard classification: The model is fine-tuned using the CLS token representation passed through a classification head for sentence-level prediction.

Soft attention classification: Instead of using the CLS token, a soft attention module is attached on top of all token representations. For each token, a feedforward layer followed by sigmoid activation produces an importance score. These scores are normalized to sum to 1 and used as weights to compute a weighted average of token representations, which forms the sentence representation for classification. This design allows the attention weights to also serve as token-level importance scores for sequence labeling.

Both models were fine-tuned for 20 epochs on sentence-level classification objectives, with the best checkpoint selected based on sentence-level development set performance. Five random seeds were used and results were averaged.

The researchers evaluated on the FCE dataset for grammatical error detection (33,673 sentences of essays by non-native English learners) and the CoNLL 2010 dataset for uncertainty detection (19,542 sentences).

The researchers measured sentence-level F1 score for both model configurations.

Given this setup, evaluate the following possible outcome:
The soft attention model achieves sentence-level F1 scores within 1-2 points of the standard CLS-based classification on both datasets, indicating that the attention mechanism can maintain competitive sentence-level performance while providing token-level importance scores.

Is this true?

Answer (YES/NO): YES